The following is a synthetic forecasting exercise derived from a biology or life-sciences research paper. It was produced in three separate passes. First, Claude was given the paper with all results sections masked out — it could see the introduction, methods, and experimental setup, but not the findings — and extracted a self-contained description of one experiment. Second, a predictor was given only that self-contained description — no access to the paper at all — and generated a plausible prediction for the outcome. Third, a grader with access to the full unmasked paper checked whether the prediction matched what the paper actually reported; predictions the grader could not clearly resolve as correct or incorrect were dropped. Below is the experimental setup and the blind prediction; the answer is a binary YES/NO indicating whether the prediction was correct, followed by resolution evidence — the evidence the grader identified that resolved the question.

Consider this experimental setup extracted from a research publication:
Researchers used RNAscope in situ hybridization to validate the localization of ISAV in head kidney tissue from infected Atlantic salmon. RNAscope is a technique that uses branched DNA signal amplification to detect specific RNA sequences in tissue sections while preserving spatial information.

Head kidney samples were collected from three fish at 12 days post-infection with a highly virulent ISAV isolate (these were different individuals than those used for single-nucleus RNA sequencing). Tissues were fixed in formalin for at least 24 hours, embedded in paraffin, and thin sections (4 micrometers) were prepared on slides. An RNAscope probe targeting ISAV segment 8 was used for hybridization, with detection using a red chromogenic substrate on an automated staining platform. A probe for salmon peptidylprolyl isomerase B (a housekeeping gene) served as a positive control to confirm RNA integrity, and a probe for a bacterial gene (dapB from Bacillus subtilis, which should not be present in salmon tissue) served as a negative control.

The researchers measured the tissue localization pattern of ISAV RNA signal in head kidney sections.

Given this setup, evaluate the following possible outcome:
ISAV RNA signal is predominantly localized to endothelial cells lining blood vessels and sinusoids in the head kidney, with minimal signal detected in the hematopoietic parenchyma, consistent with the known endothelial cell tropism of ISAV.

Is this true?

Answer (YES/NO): YES